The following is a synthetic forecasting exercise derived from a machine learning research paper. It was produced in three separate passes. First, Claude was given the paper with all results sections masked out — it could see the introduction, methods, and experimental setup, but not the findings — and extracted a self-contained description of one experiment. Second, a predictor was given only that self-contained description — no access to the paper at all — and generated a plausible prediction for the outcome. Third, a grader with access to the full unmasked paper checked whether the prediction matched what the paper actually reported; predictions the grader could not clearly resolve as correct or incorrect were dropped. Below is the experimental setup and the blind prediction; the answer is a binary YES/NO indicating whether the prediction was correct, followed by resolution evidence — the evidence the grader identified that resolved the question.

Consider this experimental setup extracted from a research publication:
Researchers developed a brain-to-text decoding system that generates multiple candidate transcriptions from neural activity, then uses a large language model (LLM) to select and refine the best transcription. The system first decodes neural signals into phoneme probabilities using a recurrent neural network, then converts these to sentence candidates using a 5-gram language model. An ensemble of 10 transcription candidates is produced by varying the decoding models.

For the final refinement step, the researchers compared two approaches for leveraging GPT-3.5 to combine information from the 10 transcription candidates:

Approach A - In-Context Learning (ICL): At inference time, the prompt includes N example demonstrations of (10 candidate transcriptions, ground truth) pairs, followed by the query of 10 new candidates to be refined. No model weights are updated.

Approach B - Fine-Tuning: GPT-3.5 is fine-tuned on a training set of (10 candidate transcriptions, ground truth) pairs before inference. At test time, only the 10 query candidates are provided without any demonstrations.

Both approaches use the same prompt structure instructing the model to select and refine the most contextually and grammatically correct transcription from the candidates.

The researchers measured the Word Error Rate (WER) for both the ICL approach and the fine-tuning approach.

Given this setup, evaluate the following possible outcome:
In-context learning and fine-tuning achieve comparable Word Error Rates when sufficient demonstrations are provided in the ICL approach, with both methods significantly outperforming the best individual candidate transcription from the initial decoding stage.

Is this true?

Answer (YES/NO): NO